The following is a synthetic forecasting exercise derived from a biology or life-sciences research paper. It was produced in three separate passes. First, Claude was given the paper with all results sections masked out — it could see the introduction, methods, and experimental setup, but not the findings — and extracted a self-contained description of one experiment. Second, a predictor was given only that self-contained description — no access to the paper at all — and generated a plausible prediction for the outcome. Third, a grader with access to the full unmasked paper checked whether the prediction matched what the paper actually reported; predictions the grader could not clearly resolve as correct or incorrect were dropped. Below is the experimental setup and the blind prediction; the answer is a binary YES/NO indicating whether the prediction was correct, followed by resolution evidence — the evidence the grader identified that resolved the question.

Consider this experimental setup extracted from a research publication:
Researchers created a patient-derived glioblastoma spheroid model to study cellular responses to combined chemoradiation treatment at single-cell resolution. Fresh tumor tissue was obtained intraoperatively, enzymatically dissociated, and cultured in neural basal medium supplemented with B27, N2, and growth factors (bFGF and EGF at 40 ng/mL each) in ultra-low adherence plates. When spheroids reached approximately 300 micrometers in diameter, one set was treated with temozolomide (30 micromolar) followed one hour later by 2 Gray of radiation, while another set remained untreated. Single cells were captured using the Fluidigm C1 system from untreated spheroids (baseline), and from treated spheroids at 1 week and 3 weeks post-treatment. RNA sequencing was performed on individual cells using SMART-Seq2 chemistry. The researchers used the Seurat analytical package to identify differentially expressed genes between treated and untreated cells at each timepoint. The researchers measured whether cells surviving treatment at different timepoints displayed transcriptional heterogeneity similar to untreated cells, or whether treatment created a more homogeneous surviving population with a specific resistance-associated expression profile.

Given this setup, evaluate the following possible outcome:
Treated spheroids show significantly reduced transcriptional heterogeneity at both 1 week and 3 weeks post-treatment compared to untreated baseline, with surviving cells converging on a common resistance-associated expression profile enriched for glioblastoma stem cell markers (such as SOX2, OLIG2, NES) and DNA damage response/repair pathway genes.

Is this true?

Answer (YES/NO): NO